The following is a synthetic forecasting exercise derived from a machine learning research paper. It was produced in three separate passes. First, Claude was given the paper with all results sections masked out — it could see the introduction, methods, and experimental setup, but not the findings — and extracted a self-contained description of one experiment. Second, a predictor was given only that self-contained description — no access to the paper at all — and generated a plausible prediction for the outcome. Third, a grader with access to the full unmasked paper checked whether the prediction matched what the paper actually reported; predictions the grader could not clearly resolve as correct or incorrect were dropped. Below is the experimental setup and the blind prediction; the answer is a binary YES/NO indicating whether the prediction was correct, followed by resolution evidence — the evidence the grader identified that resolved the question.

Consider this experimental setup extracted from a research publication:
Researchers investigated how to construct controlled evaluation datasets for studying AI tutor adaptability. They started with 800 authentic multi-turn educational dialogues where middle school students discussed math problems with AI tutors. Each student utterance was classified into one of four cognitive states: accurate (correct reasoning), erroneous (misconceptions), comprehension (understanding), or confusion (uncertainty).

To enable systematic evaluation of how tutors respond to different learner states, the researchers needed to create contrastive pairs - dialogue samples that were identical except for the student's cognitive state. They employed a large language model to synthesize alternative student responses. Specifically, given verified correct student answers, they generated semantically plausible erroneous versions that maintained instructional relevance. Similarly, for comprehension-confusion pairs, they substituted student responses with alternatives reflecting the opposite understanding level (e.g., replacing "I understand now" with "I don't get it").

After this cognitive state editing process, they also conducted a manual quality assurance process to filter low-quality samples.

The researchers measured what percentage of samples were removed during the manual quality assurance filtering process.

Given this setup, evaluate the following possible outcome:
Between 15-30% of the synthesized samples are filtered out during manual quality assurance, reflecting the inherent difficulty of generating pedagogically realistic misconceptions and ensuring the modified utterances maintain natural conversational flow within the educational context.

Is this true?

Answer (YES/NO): NO